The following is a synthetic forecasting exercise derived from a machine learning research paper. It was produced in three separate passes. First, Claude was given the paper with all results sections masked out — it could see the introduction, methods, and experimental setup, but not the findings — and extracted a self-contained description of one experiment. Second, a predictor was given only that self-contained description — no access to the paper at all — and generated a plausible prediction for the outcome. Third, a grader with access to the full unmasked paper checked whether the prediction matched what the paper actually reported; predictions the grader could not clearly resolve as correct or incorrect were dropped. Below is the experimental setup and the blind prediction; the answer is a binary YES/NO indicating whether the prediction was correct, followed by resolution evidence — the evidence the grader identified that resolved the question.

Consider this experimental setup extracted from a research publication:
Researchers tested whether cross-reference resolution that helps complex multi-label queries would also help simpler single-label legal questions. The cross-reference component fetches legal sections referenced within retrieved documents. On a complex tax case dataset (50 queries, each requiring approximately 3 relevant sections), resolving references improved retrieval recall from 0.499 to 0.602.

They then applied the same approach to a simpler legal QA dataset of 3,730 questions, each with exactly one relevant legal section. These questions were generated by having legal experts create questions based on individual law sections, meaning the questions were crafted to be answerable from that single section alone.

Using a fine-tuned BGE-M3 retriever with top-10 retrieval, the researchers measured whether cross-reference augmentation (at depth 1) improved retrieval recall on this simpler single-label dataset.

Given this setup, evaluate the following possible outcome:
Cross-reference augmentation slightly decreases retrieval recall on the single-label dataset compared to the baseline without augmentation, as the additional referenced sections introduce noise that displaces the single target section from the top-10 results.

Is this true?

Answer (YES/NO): NO